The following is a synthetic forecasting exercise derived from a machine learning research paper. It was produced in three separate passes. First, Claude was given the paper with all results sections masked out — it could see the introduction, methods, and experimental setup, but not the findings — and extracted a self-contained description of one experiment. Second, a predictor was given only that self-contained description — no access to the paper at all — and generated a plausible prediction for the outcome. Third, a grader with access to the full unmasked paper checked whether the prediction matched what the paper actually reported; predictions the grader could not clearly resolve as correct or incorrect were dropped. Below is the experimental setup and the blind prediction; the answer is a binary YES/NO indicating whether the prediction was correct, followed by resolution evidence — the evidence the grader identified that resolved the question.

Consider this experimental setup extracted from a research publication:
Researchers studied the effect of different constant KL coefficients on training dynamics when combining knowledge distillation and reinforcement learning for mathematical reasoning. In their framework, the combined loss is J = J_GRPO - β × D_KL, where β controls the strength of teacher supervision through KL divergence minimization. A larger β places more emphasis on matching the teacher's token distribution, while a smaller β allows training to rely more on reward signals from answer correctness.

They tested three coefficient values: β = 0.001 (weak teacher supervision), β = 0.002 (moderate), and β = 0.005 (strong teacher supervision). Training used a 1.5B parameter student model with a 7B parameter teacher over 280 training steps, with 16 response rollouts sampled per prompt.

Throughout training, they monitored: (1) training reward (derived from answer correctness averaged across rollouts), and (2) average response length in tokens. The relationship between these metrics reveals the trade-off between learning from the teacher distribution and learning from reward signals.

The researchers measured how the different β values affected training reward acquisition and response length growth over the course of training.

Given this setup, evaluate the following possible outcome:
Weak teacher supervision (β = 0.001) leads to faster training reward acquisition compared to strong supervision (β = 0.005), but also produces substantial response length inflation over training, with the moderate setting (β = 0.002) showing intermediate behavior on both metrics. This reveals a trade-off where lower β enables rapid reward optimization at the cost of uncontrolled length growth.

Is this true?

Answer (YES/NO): NO